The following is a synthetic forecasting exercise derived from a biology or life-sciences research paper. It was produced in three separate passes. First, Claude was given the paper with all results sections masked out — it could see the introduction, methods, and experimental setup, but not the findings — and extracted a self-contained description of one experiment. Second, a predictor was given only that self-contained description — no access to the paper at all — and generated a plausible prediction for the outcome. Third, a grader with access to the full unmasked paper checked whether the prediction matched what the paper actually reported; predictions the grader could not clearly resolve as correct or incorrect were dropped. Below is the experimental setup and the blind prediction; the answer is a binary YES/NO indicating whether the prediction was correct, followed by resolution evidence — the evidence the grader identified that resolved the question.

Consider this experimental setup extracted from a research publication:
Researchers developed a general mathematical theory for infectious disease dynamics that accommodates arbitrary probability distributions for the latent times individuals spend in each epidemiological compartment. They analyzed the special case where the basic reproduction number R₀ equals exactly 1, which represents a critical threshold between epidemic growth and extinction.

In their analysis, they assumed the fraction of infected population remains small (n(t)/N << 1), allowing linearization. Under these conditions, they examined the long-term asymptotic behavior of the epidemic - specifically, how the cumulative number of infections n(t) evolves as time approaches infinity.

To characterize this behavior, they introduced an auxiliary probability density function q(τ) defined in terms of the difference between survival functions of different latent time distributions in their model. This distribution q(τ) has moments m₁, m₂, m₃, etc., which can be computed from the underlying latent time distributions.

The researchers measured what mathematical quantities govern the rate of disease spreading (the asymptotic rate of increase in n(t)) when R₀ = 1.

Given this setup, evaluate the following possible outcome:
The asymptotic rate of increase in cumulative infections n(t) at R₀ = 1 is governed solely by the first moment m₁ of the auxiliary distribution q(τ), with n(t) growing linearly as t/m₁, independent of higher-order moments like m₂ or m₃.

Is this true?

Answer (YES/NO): YES